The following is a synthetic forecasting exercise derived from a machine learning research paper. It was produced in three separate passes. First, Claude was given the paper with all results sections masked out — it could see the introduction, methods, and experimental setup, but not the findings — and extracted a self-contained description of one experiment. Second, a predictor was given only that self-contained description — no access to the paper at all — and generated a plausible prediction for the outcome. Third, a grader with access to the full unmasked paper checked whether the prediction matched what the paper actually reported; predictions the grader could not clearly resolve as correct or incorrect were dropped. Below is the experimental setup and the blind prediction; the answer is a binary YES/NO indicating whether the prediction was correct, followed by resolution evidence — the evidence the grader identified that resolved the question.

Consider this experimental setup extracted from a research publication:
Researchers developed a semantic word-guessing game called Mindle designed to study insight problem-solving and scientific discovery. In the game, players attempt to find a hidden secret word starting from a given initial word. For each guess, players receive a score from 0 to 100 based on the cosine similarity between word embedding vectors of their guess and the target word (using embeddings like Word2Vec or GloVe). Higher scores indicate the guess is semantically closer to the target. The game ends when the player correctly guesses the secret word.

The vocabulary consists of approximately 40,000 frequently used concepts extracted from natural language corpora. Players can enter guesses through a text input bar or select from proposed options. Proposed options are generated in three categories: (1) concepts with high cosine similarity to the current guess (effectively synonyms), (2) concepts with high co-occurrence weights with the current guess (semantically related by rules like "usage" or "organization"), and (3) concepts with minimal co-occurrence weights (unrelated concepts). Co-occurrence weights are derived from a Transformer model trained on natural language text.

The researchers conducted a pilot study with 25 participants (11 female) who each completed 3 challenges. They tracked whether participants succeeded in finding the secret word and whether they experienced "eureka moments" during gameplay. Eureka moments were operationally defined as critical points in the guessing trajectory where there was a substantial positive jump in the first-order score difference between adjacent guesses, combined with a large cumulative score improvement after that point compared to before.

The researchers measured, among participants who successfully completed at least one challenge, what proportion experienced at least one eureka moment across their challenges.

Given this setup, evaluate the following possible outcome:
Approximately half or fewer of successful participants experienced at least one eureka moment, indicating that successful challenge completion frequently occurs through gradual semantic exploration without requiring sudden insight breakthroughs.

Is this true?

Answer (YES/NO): NO